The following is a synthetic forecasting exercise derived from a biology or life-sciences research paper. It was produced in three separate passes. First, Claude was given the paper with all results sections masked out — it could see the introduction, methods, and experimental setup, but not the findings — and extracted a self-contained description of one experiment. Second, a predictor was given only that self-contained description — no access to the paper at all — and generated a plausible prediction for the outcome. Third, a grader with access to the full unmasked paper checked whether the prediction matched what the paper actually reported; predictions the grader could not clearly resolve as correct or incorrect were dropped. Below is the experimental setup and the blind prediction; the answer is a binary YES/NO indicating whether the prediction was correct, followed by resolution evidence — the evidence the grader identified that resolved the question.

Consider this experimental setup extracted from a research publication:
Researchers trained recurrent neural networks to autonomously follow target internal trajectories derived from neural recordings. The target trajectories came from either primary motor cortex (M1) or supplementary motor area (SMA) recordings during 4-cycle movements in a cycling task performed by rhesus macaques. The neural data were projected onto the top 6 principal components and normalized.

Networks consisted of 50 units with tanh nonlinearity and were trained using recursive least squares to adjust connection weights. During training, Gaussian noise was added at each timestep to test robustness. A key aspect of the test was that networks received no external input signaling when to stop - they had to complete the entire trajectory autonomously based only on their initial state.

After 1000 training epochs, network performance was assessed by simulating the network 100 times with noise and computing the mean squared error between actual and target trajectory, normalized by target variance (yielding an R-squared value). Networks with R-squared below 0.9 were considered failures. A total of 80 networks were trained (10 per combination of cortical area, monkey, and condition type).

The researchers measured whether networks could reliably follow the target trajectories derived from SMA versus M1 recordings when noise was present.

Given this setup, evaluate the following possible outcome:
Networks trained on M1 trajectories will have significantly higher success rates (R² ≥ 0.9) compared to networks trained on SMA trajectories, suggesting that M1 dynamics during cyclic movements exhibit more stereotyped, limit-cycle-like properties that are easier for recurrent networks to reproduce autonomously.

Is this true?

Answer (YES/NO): NO